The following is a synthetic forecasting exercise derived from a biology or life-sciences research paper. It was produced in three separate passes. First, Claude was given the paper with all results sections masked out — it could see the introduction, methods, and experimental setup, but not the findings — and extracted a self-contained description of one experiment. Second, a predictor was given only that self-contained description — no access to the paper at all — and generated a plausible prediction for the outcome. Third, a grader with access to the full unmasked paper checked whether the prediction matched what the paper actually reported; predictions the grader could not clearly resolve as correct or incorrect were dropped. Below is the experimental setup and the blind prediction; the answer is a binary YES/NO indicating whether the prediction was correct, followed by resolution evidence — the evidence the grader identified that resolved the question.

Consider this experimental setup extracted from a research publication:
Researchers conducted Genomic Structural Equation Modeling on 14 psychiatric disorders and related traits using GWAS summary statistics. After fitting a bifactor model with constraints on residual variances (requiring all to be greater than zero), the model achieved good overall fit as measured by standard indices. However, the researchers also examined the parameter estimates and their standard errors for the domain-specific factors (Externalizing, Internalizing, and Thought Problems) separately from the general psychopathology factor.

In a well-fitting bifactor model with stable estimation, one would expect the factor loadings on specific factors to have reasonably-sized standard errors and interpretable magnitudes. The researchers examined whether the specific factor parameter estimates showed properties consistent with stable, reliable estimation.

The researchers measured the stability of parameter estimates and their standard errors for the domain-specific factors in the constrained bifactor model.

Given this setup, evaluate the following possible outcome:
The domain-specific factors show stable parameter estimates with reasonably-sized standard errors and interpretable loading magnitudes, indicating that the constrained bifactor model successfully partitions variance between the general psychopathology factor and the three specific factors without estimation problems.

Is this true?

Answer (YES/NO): NO